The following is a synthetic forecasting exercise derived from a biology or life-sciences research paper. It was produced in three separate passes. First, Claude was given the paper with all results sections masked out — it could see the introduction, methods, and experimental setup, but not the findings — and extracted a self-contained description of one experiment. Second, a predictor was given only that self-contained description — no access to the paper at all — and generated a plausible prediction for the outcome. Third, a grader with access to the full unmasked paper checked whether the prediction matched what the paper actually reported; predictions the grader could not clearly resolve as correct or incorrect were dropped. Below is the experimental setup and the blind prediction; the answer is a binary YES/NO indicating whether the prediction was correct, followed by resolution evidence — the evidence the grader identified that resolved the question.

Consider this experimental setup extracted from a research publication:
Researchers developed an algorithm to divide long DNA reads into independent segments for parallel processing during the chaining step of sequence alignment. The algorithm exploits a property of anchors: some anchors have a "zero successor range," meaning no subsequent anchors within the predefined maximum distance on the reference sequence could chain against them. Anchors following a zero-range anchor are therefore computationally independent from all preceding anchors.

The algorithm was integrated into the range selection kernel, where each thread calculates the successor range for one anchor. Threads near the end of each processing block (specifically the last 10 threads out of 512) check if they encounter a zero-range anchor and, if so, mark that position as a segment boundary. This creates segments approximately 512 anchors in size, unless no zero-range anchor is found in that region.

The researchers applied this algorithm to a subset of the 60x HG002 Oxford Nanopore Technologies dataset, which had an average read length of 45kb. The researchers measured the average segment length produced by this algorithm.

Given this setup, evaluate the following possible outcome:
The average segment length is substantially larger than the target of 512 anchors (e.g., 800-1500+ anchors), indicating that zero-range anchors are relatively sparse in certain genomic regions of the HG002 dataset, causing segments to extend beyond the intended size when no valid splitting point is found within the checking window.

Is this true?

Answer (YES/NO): NO